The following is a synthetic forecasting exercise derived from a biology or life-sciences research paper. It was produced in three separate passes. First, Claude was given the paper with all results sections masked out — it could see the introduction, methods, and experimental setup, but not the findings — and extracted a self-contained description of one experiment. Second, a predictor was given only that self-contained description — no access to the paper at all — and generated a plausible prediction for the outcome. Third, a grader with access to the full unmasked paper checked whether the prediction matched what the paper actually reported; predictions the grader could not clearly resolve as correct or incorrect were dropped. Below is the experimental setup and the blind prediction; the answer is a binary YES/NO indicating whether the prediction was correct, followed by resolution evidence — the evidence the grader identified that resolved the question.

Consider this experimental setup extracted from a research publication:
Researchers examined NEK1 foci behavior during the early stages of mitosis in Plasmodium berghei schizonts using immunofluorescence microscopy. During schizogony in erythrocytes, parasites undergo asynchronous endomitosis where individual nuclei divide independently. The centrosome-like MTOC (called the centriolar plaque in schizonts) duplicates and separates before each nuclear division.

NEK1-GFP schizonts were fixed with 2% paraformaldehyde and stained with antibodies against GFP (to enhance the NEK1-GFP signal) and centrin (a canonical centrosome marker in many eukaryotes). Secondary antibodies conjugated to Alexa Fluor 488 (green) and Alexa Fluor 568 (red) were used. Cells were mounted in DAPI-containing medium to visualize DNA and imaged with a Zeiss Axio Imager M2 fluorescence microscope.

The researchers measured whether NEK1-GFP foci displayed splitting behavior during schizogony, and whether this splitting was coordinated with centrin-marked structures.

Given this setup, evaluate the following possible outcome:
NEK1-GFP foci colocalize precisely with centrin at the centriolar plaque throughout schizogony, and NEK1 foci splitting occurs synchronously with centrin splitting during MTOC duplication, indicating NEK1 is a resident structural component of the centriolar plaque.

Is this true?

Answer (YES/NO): NO